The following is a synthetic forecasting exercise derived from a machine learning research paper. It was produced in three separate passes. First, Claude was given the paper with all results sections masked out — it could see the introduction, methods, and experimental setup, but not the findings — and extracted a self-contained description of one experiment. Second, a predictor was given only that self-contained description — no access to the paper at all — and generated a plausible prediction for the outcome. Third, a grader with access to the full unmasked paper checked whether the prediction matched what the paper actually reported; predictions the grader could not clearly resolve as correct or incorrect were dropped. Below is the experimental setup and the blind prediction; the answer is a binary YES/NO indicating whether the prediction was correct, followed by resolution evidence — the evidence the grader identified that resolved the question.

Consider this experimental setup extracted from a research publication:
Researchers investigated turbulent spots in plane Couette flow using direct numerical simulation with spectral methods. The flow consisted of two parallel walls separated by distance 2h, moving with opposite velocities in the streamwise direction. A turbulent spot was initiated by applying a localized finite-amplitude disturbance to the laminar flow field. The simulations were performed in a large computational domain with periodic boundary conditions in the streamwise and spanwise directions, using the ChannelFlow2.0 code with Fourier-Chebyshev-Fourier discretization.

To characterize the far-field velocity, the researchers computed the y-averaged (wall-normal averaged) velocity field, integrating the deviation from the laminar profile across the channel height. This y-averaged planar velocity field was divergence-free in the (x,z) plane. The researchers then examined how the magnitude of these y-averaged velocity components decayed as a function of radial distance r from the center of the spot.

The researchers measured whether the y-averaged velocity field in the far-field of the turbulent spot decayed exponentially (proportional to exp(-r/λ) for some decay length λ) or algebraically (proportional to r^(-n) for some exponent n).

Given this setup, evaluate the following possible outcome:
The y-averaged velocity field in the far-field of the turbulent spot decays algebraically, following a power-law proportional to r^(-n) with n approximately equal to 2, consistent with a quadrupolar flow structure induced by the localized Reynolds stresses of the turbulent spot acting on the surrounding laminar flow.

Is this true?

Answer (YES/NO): NO